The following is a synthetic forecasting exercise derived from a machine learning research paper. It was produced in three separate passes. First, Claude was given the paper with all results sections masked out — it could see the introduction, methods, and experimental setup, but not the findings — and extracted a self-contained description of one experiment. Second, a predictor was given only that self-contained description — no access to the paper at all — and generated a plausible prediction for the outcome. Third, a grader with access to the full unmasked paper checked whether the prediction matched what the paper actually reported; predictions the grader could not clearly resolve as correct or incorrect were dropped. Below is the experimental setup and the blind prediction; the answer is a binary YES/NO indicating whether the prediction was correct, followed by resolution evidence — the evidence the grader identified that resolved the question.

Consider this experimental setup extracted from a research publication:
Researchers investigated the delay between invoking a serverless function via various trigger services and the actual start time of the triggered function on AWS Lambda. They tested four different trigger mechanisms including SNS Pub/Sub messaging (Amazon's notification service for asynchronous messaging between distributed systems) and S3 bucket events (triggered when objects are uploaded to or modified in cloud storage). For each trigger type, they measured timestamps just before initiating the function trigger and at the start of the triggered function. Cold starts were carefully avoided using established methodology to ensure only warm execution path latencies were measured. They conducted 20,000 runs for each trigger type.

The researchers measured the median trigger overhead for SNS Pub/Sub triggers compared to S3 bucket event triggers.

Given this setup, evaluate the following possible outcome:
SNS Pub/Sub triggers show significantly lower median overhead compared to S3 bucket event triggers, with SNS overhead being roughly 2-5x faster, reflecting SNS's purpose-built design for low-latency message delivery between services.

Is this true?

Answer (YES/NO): YES